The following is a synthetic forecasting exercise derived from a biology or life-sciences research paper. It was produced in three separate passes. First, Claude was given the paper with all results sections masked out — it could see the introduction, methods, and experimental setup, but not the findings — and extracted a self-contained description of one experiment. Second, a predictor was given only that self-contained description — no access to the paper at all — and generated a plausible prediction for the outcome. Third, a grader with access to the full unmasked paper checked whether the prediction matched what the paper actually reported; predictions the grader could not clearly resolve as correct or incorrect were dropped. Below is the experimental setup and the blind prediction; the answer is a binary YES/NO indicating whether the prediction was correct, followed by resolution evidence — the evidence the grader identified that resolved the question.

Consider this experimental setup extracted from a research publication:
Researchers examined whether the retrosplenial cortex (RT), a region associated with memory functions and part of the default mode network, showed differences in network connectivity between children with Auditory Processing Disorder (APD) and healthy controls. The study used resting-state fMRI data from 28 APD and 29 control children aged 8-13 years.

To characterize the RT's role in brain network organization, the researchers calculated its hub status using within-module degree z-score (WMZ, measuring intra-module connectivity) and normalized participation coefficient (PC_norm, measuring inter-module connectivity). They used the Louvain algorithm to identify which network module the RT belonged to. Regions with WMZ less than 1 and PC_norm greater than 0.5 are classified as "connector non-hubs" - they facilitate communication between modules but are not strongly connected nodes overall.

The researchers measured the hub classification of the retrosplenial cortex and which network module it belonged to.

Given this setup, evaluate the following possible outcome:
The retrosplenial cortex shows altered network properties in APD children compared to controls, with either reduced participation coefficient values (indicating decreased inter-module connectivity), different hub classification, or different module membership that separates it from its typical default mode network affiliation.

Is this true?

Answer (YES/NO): NO